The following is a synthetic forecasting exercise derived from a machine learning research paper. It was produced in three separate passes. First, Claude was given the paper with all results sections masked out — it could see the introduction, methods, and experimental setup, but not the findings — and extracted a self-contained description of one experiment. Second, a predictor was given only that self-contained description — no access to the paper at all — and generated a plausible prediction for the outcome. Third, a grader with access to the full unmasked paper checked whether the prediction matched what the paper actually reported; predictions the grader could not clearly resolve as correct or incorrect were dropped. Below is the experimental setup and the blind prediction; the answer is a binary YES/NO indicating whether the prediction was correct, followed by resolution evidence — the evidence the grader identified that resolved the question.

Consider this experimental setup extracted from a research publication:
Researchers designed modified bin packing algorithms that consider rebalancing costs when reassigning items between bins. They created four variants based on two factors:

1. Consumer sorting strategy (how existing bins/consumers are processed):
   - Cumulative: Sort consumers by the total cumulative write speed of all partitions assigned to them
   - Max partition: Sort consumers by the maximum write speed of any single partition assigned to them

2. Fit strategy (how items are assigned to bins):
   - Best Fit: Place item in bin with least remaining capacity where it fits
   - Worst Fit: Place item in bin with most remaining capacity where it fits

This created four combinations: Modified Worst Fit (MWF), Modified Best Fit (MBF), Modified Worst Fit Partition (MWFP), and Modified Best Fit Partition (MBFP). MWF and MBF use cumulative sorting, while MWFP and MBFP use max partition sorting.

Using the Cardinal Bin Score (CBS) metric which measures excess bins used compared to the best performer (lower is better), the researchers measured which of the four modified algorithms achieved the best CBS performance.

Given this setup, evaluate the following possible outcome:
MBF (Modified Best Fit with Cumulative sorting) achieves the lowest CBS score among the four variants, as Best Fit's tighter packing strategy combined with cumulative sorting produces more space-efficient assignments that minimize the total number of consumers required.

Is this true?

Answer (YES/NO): NO